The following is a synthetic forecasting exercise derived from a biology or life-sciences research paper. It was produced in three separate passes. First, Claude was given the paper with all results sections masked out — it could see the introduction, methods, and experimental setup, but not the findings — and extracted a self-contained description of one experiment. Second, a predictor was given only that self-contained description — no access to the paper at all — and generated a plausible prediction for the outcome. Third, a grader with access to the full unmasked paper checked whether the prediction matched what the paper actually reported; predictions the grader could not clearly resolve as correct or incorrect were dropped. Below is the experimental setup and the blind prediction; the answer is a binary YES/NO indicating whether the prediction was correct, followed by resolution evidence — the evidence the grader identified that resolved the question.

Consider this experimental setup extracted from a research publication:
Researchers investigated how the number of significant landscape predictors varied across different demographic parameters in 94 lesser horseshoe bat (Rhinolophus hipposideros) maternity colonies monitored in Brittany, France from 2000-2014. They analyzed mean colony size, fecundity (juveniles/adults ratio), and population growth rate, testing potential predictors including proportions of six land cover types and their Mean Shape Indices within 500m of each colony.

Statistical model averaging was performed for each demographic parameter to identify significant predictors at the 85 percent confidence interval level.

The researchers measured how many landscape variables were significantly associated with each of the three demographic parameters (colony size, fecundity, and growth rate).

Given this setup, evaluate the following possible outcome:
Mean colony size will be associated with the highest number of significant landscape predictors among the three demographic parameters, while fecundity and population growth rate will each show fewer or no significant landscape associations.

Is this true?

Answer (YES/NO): NO